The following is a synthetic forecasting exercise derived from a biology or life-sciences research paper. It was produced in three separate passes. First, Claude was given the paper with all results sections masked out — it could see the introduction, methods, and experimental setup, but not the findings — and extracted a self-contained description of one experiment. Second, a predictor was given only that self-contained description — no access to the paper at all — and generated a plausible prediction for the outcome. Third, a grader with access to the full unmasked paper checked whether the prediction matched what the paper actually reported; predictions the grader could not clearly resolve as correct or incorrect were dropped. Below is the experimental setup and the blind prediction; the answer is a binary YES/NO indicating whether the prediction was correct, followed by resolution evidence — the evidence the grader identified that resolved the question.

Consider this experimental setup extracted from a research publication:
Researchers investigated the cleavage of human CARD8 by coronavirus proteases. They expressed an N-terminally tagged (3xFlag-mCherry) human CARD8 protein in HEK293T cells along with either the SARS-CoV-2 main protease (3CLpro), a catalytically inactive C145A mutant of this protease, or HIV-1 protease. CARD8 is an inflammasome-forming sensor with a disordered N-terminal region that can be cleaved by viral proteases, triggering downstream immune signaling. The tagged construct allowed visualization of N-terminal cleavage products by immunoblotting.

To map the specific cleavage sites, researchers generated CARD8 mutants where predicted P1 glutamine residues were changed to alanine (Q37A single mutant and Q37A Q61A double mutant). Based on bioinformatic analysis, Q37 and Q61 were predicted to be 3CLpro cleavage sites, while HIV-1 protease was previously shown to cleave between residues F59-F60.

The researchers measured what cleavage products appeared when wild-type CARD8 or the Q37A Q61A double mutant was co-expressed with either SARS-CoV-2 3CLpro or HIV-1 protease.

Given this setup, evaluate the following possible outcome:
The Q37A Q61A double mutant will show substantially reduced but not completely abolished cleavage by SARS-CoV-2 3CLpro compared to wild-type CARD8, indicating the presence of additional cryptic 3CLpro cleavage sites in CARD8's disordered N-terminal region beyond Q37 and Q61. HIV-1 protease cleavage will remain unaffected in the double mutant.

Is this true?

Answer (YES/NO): NO